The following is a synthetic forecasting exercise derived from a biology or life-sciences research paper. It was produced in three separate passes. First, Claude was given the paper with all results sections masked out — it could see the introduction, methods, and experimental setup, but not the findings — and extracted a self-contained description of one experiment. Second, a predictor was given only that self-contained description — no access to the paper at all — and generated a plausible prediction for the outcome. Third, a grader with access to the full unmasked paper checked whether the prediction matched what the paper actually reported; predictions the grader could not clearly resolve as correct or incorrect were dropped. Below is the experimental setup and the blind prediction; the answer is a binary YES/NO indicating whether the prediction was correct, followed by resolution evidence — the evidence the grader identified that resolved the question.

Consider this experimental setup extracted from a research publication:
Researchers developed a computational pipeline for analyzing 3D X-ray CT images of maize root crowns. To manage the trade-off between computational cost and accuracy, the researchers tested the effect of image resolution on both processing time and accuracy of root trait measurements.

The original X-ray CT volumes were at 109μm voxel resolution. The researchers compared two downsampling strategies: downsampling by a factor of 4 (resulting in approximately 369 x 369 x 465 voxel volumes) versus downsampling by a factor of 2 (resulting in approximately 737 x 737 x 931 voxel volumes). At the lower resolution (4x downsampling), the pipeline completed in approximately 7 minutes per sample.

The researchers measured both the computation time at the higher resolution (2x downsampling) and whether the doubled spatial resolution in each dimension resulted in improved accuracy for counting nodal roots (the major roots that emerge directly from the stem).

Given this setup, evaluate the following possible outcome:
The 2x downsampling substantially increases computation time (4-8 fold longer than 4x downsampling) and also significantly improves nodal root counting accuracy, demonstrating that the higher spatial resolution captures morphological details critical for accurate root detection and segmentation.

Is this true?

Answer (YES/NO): NO